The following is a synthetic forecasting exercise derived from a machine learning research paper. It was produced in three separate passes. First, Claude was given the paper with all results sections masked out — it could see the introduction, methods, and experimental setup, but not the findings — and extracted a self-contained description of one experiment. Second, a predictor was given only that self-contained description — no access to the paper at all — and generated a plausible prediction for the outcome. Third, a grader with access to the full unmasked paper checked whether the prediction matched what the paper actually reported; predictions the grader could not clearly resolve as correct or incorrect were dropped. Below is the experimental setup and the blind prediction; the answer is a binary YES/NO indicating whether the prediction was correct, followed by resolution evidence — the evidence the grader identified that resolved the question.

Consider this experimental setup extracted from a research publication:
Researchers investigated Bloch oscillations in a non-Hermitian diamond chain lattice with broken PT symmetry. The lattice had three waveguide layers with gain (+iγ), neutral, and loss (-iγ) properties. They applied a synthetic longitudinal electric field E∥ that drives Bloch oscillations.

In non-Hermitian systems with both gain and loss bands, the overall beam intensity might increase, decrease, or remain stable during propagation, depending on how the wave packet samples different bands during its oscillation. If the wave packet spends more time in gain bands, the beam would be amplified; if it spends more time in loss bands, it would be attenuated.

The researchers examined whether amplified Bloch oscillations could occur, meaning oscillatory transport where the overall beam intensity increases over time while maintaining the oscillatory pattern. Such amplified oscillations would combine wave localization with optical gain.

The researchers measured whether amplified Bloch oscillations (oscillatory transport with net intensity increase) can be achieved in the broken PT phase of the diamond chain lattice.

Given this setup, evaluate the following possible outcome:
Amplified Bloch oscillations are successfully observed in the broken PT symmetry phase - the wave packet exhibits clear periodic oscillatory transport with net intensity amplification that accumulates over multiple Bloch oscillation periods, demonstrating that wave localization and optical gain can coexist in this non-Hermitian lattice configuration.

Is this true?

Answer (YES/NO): YES